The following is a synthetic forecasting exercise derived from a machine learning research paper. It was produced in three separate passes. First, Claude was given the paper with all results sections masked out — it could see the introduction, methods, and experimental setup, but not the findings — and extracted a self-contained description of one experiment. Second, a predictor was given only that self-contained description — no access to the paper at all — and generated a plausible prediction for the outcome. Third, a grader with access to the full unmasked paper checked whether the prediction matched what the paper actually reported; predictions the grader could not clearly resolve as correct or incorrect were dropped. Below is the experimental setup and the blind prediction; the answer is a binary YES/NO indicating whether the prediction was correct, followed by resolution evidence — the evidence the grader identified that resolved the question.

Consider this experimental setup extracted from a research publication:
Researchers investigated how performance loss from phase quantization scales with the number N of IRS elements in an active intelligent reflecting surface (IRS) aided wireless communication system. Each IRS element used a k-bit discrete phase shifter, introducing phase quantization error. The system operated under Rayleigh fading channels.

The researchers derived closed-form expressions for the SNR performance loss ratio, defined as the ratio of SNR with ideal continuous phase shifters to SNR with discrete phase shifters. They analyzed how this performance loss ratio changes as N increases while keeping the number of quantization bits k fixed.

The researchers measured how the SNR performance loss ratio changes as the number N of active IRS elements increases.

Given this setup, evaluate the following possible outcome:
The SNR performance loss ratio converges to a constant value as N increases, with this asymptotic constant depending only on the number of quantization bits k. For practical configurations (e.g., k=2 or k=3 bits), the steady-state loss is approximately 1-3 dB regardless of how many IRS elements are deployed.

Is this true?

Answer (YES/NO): NO